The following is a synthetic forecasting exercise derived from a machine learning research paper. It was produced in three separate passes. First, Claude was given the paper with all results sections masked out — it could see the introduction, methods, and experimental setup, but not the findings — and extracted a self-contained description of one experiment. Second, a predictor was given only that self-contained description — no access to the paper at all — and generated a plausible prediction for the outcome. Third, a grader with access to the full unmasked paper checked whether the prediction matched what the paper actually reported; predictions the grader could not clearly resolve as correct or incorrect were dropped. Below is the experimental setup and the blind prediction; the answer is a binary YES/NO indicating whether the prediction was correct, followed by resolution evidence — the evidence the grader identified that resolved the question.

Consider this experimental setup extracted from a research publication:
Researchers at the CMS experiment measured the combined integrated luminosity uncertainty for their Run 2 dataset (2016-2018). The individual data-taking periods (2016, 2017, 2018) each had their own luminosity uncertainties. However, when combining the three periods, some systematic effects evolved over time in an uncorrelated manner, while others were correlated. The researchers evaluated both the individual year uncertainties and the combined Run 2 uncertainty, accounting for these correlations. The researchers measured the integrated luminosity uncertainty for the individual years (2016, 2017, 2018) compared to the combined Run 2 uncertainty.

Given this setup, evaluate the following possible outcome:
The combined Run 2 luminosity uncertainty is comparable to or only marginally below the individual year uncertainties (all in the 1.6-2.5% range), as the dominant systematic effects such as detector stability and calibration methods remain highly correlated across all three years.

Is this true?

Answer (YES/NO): NO